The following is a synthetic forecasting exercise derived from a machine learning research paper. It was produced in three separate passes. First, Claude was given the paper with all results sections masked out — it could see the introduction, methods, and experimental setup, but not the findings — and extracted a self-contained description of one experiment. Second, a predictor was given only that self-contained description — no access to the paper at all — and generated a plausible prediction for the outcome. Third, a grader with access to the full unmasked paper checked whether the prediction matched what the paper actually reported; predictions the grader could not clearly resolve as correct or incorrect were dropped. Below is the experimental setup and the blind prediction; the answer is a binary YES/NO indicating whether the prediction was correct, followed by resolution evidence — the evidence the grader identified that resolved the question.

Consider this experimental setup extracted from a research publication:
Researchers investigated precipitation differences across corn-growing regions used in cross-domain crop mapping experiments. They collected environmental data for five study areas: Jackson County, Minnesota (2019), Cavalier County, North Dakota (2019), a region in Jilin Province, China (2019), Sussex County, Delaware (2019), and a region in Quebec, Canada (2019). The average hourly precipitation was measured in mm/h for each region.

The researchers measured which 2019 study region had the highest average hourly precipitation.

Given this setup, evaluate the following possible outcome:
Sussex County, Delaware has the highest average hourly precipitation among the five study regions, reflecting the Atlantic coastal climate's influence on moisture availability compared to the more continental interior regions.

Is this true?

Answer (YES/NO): NO